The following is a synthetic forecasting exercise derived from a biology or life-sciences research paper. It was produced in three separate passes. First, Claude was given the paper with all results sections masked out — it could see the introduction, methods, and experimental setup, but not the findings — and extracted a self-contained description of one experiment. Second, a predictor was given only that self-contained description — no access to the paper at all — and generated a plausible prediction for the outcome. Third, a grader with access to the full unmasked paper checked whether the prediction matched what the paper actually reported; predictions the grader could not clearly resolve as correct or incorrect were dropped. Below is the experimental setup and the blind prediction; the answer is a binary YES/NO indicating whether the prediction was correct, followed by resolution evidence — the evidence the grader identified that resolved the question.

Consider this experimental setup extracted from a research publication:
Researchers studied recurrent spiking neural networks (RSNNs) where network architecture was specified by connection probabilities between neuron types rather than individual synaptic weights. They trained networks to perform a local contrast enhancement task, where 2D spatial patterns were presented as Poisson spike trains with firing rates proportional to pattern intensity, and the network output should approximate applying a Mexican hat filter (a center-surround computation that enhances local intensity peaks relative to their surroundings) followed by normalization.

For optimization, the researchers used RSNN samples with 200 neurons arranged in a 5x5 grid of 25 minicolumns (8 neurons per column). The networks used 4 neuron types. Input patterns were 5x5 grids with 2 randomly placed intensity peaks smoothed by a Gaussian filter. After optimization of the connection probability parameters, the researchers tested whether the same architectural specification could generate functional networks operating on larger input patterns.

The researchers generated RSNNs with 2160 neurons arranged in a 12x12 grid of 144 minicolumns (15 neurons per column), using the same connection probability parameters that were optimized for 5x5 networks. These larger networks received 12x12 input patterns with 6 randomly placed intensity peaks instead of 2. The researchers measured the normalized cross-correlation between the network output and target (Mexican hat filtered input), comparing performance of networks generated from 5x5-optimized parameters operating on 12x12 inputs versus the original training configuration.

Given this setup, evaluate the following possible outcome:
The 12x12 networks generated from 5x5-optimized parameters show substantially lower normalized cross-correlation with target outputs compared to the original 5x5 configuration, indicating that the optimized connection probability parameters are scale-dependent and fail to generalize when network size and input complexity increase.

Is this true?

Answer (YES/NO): NO